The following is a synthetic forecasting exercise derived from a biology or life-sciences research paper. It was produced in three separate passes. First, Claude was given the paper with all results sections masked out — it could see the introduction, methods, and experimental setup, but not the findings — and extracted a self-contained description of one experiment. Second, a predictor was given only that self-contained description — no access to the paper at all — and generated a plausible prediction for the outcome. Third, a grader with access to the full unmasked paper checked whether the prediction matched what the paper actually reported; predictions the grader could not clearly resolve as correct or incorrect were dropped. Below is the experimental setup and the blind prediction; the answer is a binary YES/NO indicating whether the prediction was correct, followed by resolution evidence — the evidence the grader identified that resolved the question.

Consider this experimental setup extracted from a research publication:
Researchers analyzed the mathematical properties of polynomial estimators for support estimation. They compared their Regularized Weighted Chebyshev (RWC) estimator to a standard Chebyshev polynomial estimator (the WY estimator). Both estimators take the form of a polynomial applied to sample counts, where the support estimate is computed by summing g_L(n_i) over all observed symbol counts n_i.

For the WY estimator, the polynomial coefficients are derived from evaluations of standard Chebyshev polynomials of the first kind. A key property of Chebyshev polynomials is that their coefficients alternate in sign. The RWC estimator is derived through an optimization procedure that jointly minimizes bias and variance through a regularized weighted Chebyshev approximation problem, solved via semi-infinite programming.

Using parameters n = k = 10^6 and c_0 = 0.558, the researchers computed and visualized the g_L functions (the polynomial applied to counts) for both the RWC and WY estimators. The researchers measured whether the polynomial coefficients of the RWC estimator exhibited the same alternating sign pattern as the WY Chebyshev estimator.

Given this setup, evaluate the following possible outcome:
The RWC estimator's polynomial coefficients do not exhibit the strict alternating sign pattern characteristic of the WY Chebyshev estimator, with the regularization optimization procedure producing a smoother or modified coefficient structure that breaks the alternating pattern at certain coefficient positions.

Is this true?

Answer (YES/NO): YES